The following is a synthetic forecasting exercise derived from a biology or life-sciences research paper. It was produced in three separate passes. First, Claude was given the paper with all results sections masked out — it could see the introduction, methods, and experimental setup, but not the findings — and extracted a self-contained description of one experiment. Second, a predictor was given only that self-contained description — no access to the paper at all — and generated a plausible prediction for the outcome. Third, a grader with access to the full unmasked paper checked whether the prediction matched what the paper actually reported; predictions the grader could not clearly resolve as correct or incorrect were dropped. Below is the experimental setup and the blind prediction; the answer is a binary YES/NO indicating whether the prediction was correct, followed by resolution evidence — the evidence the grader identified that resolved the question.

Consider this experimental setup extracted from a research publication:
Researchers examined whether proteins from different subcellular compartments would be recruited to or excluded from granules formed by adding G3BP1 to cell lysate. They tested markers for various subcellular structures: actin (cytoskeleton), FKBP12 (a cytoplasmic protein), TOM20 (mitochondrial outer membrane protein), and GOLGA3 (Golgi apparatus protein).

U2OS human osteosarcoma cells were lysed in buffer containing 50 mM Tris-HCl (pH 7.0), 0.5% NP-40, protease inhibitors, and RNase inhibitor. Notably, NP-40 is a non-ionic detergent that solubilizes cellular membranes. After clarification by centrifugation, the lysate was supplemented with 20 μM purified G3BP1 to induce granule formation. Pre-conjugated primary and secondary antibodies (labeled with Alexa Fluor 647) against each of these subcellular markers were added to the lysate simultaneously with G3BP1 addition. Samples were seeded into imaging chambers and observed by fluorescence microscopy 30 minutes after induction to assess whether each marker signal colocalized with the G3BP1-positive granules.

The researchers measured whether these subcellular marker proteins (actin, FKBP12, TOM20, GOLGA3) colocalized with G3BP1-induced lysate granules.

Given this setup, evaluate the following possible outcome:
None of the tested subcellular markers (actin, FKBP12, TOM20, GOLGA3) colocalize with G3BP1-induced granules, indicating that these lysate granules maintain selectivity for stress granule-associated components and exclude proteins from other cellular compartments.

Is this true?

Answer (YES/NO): YES